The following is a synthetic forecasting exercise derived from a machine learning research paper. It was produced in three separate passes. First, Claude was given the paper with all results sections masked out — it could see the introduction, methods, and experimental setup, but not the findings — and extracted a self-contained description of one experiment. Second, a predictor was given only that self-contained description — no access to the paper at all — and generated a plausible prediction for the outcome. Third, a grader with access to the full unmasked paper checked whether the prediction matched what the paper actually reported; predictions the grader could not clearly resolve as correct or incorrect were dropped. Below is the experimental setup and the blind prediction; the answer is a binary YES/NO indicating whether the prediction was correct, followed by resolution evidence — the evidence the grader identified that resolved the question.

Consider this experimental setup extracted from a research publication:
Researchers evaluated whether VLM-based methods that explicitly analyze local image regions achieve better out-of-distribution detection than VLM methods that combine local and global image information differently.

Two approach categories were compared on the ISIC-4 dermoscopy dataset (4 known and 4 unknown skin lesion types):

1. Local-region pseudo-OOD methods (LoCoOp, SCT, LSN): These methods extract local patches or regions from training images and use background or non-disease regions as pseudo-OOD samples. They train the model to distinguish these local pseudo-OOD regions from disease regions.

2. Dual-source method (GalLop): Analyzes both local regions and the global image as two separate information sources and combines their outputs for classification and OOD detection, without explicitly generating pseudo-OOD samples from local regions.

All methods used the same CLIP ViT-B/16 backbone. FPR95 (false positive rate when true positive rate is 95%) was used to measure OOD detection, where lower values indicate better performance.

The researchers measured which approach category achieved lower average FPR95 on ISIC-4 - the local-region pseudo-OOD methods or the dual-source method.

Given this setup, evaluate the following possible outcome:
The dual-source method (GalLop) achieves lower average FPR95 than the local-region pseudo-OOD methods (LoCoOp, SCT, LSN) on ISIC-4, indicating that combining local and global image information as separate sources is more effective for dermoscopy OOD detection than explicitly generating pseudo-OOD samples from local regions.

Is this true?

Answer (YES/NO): NO